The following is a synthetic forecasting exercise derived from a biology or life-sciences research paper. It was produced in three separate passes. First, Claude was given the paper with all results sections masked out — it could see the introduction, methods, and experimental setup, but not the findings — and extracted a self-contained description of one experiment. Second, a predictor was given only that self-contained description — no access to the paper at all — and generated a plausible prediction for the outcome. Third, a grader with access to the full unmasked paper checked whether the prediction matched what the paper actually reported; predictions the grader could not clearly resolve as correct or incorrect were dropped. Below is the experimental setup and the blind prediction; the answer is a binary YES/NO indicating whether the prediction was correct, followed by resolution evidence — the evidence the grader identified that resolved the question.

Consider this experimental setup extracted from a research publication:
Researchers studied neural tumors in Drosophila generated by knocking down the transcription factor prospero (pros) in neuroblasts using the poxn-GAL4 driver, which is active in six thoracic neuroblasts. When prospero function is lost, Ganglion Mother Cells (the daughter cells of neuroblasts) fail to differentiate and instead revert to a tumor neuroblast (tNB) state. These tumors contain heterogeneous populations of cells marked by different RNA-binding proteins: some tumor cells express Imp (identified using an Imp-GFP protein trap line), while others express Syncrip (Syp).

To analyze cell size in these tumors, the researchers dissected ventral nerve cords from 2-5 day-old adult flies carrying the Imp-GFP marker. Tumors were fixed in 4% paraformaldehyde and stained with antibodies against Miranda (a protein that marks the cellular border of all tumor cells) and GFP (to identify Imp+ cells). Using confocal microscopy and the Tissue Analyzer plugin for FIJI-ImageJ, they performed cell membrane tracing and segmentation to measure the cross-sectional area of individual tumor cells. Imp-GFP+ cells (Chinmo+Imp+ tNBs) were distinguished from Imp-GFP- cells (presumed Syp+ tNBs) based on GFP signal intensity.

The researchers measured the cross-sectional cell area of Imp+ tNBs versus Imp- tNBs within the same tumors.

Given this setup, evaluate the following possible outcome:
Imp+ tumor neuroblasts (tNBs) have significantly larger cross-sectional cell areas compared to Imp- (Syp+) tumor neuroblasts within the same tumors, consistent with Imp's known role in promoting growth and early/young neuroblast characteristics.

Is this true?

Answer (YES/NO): YES